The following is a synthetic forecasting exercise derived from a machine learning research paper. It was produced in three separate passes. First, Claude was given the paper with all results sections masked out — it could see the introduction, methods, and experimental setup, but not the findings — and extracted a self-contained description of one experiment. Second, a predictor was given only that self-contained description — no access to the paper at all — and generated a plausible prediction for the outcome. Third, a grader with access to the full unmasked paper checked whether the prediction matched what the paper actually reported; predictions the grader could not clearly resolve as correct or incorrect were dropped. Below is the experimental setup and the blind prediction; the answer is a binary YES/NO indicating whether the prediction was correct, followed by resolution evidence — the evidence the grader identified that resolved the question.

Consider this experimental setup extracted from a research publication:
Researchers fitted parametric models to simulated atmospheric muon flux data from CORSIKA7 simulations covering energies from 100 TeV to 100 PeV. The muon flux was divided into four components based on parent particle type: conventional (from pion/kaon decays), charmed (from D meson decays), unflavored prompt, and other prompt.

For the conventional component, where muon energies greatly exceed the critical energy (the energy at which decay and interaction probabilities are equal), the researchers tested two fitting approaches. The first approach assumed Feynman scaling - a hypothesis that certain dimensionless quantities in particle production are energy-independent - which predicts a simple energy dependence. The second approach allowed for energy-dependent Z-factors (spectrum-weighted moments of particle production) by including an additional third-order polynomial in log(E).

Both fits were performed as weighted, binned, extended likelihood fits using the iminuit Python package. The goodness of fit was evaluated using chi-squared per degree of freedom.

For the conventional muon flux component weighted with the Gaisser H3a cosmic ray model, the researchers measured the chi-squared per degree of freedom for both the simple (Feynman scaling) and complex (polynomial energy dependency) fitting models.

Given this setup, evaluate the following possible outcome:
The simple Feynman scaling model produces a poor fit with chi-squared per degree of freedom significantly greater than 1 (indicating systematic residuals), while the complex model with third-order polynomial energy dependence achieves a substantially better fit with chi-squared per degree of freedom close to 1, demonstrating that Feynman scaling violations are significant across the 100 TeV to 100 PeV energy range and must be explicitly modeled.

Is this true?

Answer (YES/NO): NO